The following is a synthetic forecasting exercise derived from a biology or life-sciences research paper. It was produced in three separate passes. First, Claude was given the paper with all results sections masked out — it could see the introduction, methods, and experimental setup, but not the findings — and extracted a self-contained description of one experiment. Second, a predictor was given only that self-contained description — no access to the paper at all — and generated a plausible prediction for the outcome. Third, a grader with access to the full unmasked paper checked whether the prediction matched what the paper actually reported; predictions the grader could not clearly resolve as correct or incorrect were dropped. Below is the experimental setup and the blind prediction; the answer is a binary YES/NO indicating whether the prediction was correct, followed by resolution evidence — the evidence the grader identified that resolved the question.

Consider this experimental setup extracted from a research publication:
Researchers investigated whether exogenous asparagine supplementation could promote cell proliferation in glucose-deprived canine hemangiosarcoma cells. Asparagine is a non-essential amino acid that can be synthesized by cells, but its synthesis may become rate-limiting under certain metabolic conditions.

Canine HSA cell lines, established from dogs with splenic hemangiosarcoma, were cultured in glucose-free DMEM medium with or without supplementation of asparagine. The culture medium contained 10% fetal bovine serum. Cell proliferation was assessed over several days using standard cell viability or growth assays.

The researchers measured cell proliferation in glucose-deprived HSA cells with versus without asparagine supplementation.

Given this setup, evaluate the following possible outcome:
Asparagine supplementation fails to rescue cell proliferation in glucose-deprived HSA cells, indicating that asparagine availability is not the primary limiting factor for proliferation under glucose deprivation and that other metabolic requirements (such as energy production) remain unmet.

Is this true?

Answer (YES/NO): NO